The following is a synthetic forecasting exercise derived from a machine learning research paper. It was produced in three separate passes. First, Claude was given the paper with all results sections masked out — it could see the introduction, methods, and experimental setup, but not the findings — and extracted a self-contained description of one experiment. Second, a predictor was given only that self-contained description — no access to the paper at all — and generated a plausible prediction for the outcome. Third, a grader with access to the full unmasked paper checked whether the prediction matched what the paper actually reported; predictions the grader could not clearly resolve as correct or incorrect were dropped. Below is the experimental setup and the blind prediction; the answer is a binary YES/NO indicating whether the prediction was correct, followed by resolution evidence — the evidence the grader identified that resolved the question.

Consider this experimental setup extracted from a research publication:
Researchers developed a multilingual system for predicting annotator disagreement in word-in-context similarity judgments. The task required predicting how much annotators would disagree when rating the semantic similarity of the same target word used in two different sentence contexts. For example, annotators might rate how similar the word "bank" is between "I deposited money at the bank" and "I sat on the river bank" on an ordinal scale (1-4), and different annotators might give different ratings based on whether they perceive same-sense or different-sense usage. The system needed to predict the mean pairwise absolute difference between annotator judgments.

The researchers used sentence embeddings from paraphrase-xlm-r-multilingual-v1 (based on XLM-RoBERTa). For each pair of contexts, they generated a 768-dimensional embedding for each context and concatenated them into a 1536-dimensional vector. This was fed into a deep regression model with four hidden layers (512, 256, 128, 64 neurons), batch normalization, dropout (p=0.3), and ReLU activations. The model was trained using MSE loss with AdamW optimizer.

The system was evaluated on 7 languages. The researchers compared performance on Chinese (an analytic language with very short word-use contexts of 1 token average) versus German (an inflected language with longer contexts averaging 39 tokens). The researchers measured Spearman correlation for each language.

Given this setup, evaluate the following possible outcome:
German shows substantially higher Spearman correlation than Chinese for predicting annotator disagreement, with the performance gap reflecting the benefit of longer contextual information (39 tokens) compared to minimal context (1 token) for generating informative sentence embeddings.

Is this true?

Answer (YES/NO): NO